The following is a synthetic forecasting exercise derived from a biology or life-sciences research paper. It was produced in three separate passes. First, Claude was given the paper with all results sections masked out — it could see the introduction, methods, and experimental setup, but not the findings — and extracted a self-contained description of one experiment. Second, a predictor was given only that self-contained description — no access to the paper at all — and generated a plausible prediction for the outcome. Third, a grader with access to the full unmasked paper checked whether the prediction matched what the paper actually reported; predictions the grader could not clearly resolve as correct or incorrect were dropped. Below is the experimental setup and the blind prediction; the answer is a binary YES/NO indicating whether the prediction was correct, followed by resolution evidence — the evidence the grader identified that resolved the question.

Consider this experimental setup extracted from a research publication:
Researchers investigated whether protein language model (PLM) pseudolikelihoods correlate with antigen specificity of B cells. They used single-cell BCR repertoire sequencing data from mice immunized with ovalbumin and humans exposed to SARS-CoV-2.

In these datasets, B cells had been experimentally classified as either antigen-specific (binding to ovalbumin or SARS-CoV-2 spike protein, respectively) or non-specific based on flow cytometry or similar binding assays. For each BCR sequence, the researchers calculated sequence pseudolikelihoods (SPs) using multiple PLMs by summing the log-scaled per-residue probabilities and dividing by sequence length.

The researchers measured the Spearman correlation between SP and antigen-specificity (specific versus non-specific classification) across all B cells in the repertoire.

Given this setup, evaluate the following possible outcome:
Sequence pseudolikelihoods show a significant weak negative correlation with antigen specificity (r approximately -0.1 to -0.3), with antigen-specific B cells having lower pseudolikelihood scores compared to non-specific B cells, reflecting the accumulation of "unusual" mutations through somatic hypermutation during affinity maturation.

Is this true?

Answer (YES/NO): NO